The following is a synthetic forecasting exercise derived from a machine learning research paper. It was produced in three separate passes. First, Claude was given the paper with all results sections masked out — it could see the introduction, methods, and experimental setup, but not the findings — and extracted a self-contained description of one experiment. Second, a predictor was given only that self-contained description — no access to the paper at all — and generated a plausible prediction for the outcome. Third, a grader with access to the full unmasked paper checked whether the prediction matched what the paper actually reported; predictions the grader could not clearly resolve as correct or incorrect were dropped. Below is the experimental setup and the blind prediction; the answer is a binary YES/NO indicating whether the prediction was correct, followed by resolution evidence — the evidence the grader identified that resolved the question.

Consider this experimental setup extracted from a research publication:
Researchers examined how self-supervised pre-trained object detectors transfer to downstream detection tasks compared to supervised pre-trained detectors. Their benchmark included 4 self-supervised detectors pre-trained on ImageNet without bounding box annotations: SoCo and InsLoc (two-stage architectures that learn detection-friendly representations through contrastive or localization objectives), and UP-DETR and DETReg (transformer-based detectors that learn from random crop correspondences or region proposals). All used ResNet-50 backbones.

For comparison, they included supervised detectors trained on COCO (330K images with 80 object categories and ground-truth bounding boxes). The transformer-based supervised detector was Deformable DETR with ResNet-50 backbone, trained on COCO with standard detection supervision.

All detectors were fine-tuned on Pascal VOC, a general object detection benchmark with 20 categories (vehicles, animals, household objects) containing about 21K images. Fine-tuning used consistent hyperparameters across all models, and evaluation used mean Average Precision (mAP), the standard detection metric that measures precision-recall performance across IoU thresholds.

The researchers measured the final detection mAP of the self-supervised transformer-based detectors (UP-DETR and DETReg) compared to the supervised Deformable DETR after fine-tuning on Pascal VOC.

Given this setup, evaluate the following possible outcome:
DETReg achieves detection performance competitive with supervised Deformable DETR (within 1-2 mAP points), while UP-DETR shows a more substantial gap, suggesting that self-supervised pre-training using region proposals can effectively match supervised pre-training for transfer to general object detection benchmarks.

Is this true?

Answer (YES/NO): NO